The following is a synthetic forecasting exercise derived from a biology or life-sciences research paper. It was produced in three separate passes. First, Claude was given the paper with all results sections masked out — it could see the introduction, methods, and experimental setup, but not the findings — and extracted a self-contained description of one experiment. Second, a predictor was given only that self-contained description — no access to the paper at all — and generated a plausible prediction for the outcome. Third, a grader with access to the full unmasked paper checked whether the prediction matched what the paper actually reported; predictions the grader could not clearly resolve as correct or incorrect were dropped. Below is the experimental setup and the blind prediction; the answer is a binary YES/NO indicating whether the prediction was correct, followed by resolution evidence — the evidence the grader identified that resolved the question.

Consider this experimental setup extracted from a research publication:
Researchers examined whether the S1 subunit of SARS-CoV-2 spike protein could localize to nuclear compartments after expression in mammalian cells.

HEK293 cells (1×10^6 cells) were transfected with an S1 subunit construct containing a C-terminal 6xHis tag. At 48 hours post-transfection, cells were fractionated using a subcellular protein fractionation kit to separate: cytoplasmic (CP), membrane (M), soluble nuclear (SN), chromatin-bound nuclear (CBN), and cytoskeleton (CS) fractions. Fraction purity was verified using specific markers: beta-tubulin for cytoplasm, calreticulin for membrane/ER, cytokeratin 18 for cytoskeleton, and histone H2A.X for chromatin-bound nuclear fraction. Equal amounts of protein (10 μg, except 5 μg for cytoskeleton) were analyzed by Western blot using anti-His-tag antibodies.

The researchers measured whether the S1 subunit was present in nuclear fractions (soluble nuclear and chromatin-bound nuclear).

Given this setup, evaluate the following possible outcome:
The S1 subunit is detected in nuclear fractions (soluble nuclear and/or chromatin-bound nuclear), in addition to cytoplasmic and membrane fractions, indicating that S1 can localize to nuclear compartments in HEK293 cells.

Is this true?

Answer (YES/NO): YES